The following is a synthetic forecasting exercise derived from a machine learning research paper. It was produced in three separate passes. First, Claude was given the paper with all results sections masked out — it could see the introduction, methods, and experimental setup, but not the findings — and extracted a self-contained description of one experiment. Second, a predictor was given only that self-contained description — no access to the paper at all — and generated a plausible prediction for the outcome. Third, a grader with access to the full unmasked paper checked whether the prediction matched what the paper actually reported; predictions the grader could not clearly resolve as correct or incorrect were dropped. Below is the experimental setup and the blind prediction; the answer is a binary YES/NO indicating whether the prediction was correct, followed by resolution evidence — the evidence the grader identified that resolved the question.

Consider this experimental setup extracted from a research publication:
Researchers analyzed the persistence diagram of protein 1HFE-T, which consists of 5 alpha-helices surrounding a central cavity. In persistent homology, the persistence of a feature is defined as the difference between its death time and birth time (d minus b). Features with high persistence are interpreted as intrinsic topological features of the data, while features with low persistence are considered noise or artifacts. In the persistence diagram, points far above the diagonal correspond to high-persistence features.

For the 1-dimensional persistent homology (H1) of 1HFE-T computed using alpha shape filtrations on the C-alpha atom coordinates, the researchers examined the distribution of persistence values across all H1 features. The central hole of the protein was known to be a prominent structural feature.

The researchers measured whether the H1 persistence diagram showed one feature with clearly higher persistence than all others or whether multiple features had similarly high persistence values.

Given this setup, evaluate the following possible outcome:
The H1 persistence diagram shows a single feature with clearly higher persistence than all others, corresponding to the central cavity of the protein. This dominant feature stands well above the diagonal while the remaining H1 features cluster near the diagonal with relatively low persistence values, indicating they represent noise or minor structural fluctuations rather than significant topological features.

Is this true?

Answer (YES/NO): YES